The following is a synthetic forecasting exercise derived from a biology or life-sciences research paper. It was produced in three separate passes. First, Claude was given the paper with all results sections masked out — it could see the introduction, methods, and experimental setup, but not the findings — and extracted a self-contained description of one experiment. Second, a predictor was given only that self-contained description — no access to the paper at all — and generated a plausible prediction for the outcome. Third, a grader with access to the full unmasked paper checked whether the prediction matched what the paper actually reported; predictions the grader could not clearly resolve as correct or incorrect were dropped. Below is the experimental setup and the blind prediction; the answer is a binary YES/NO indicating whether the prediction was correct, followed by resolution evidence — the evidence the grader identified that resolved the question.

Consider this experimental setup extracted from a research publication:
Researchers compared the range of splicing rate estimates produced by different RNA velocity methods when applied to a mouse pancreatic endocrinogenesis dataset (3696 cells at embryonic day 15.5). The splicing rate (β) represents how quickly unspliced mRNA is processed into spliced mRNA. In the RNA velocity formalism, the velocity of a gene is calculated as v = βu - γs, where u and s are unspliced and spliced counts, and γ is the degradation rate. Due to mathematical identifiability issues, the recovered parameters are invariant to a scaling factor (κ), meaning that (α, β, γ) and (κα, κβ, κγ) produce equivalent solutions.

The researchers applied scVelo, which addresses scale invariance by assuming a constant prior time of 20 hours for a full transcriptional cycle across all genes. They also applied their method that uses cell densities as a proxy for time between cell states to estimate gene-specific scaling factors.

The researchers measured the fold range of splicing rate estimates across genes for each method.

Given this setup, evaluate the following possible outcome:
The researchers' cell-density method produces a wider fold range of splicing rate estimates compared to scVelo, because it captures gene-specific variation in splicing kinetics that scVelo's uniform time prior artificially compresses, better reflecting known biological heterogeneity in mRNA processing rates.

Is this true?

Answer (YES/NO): NO